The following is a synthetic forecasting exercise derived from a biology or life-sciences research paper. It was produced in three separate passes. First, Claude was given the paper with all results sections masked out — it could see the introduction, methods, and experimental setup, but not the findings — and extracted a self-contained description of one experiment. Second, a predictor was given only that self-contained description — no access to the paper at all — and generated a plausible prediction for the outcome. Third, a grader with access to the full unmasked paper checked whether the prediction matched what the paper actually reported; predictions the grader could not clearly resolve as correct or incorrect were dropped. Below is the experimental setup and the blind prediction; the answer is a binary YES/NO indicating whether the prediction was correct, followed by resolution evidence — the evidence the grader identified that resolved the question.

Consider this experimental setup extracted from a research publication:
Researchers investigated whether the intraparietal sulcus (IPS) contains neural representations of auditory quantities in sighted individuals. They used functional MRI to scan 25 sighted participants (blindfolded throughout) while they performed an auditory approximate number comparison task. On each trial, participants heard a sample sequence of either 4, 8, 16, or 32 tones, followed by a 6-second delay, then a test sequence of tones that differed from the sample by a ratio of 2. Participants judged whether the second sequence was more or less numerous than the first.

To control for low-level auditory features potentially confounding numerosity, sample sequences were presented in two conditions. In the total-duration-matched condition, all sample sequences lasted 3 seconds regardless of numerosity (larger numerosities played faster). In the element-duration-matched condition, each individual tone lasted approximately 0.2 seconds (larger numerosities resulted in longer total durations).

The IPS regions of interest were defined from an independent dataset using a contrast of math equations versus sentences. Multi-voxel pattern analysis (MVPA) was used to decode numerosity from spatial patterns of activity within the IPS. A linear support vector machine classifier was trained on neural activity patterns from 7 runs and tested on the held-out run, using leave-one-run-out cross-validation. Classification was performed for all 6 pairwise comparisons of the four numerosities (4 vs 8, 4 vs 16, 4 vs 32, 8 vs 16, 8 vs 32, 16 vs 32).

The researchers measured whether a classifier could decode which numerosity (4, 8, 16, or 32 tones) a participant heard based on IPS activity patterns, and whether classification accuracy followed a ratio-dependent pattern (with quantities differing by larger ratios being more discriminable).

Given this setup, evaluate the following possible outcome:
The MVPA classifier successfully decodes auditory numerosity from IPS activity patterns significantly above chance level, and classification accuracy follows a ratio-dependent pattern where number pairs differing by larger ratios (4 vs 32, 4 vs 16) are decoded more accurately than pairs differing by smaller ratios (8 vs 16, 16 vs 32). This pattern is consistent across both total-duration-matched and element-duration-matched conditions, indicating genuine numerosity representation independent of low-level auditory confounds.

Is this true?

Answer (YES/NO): YES